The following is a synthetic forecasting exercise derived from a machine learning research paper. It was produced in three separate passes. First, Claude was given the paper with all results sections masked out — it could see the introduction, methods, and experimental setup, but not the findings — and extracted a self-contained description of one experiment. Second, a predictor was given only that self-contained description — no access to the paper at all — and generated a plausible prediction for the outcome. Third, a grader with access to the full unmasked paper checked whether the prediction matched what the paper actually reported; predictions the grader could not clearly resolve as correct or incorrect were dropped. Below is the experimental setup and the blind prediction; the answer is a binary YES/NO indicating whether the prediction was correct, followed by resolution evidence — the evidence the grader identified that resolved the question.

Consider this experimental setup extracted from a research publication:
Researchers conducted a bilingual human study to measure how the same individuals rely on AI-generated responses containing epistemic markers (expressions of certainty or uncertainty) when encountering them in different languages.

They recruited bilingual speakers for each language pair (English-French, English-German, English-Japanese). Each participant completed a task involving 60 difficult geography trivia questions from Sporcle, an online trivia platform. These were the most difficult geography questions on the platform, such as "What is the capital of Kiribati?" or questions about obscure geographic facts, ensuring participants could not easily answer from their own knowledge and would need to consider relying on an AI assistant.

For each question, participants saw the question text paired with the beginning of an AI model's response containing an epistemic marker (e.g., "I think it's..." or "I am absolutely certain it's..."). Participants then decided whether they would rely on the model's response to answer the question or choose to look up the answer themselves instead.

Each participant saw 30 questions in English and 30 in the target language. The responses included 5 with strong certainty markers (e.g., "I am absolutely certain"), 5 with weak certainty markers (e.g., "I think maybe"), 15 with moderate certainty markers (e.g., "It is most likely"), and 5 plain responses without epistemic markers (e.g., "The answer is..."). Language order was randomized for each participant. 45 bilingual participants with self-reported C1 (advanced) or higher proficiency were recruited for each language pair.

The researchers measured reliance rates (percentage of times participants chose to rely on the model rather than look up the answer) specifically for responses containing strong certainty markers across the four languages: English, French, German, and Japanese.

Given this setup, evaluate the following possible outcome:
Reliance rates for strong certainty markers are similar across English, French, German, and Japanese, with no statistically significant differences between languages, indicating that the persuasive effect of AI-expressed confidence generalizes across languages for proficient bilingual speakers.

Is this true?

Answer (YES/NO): NO